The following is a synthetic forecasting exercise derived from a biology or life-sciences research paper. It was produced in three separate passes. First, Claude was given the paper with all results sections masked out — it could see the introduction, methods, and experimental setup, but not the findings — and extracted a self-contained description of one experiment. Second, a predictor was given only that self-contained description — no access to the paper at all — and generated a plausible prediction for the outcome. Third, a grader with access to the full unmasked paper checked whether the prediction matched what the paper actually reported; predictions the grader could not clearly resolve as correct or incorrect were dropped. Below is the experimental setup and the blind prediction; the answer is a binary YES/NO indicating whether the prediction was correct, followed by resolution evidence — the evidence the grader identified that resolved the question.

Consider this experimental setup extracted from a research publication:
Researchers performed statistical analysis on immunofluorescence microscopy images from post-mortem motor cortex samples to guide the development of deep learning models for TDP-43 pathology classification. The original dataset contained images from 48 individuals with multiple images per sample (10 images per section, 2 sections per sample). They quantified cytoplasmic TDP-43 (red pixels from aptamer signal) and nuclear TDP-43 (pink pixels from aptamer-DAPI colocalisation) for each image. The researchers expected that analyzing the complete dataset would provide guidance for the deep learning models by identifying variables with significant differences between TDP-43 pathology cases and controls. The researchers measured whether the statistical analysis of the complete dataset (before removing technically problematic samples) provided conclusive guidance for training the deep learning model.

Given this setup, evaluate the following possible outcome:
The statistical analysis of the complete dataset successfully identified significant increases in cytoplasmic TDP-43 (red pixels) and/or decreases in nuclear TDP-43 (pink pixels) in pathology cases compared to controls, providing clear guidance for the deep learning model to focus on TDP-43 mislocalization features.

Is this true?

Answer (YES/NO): NO